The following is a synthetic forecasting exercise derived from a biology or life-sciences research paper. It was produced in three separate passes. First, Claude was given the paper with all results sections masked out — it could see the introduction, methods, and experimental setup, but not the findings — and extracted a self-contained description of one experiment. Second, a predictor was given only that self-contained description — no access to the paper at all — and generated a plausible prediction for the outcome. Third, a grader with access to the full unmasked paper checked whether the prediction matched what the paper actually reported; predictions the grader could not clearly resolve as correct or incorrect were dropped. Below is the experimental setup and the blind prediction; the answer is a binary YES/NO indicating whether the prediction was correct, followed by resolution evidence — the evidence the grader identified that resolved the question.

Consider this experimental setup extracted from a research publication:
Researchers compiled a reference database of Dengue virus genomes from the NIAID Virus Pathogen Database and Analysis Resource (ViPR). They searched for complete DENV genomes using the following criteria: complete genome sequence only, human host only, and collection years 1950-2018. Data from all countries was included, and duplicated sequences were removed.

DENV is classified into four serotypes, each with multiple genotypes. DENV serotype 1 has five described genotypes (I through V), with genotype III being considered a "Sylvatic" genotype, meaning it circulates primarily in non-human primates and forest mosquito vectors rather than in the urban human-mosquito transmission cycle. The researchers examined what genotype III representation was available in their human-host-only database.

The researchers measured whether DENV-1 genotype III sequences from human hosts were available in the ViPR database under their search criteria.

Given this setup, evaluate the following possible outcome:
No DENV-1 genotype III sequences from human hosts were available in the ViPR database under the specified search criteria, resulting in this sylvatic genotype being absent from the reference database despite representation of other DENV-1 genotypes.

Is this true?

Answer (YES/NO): YES